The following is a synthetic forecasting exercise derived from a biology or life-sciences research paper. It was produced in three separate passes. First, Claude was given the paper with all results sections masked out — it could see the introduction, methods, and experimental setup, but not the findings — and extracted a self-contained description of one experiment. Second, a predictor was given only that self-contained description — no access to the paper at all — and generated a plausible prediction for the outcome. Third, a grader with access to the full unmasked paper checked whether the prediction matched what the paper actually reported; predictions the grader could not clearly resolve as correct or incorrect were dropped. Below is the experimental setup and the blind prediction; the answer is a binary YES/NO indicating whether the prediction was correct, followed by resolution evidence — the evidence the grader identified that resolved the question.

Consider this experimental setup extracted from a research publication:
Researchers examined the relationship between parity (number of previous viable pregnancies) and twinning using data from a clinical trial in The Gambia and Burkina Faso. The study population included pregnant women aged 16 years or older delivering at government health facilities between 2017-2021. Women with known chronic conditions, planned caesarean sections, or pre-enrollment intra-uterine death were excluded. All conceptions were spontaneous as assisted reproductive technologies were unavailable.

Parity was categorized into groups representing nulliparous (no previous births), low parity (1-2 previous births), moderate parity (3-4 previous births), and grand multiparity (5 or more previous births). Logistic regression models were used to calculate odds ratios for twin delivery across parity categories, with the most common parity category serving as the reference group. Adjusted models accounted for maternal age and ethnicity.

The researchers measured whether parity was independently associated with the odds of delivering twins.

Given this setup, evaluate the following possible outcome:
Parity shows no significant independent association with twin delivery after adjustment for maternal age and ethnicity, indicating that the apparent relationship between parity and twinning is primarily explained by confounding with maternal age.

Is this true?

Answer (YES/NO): NO